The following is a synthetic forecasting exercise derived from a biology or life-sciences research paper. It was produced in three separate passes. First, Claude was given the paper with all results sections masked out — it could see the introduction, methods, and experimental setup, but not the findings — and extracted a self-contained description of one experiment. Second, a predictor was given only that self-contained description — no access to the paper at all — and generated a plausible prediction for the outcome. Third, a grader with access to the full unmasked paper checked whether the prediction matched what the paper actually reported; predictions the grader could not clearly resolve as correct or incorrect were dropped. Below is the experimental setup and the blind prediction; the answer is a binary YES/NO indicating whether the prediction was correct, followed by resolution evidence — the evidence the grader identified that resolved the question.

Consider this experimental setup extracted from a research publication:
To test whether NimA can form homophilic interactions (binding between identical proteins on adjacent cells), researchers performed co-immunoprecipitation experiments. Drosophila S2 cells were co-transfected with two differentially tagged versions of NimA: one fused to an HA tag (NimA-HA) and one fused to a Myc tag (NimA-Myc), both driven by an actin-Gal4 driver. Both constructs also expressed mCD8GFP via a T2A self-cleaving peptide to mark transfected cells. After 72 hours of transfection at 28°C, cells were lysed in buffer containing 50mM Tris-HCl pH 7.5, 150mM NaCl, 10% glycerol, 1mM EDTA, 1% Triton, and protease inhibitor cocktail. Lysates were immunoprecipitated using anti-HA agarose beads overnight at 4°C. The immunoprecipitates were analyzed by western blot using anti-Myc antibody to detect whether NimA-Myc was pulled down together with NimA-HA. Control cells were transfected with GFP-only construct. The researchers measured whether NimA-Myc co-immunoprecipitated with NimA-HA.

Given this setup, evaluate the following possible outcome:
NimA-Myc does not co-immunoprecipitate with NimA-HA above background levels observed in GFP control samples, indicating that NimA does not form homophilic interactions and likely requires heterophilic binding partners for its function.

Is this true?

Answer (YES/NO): NO